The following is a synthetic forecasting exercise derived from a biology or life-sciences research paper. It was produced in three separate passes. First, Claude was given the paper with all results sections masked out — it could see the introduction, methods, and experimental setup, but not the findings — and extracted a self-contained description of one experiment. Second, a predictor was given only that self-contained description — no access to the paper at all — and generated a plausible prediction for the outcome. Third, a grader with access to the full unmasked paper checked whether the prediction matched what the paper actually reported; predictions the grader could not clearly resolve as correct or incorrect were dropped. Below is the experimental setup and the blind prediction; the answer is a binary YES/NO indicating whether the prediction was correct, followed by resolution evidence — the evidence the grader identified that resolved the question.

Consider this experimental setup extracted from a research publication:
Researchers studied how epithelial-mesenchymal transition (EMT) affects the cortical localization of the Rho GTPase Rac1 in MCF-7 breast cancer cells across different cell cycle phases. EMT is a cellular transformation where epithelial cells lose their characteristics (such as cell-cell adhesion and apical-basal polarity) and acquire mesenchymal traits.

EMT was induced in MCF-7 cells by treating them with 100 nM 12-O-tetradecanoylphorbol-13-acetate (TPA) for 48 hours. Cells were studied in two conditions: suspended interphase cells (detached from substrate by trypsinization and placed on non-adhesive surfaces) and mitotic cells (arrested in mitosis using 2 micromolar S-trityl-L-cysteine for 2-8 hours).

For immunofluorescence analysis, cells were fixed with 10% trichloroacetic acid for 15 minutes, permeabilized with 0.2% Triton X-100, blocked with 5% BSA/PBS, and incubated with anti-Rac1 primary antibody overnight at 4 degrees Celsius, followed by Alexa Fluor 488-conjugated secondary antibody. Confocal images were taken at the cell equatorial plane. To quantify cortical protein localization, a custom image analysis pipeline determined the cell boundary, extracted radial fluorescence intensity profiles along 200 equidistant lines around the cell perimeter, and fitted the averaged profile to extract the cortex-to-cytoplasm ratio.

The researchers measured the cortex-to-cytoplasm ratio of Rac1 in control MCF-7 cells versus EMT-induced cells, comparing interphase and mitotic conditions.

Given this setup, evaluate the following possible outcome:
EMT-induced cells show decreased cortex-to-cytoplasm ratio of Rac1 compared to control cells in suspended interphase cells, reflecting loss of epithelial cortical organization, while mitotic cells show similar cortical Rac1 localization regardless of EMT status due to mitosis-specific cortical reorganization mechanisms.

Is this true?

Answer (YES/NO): NO